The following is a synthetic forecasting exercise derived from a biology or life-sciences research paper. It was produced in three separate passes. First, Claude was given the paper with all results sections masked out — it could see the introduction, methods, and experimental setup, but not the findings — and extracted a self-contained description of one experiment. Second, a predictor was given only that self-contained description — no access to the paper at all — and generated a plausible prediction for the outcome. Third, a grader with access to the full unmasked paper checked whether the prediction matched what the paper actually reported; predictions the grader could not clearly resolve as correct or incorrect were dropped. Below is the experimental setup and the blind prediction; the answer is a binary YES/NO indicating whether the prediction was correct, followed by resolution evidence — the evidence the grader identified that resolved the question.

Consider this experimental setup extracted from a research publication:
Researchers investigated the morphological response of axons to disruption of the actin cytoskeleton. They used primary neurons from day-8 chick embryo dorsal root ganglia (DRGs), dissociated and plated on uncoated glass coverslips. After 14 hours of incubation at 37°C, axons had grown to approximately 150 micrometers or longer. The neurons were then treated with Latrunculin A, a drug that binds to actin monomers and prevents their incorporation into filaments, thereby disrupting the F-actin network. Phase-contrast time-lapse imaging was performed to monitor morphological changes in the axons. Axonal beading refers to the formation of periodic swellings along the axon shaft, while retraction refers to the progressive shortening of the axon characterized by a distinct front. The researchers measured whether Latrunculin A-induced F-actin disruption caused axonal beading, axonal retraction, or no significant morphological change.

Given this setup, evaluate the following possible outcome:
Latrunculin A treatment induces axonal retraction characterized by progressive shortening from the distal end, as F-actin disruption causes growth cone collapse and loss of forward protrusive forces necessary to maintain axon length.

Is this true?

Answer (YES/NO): YES